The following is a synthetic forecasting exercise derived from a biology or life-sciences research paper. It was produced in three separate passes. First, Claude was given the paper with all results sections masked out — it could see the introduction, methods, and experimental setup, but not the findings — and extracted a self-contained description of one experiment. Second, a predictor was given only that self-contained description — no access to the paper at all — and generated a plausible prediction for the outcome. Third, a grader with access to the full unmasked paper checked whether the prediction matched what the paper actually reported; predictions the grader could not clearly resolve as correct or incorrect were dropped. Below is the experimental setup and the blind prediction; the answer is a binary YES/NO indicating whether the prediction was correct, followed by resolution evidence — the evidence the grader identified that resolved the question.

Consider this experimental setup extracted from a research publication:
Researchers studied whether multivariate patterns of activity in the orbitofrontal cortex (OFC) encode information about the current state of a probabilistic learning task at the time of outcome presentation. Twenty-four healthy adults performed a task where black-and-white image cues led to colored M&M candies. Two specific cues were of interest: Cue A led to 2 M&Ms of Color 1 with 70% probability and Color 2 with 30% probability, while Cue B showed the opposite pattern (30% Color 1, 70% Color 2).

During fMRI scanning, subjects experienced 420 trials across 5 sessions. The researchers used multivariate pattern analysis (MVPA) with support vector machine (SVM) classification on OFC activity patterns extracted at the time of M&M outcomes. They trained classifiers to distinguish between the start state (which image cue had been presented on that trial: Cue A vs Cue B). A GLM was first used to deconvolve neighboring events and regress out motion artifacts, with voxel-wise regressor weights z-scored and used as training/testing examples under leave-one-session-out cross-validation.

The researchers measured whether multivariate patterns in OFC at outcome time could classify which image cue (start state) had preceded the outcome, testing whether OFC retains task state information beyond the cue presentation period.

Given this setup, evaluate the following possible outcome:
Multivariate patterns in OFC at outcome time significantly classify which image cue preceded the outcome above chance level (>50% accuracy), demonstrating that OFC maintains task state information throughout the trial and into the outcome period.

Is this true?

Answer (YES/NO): NO